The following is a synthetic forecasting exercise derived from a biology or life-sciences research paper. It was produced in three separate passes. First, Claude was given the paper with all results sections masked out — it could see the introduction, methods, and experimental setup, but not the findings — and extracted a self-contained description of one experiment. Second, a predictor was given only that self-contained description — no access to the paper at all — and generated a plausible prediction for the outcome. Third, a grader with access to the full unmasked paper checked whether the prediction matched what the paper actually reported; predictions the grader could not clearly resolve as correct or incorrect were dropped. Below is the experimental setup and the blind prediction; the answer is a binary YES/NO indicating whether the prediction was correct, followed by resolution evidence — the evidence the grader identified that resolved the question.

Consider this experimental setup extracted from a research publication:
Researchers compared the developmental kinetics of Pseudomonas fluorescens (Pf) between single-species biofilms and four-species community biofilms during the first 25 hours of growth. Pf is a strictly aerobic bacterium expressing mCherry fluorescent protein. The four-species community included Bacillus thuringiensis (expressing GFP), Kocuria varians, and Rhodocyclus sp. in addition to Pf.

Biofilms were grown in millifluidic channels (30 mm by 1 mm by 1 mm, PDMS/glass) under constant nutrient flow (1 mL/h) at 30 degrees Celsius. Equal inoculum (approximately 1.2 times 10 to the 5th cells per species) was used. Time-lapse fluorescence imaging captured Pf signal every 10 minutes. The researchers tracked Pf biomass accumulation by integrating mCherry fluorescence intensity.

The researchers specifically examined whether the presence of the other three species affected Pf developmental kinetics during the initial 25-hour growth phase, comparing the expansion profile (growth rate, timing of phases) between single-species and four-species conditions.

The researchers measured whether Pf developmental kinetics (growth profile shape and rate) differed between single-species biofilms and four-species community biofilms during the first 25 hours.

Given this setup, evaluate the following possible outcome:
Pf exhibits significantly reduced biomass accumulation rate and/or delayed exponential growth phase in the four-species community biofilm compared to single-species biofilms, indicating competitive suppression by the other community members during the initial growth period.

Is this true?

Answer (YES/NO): NO